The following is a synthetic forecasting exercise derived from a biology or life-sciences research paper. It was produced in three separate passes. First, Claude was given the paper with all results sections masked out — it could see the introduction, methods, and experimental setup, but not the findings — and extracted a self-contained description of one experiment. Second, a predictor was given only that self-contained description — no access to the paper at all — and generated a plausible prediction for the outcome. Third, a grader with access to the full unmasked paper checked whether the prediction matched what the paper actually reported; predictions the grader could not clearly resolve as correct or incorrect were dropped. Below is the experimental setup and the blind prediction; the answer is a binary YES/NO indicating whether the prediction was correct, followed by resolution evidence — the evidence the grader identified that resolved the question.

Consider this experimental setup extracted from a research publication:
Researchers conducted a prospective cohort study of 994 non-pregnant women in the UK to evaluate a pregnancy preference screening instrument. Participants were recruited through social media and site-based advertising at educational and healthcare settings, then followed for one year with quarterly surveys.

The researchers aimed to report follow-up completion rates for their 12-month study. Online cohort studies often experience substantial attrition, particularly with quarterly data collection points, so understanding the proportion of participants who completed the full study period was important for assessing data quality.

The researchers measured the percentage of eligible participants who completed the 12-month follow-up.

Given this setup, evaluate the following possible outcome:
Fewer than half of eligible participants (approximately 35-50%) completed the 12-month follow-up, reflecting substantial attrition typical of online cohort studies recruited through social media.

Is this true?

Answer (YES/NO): NO